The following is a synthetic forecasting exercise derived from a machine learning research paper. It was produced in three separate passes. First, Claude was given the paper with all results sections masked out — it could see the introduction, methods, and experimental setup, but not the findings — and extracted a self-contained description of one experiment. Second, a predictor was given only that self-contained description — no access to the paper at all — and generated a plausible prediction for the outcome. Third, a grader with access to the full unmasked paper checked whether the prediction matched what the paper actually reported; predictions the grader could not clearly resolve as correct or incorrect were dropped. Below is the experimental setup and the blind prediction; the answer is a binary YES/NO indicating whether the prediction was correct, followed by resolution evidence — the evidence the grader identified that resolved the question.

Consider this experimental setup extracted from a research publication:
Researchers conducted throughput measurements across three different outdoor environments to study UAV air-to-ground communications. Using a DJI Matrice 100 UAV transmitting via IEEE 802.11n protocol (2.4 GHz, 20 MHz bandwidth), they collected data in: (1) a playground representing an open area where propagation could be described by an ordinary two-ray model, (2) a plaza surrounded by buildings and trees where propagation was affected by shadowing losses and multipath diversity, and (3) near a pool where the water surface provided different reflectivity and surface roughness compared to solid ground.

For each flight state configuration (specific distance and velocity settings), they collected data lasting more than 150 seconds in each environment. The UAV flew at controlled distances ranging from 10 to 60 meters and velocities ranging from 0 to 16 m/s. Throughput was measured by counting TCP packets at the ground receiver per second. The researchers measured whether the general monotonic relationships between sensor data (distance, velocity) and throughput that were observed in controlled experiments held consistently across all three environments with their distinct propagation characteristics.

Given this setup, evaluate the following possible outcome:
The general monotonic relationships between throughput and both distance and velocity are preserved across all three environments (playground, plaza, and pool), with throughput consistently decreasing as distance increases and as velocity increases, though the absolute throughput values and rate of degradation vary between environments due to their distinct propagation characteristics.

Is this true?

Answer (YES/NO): YES